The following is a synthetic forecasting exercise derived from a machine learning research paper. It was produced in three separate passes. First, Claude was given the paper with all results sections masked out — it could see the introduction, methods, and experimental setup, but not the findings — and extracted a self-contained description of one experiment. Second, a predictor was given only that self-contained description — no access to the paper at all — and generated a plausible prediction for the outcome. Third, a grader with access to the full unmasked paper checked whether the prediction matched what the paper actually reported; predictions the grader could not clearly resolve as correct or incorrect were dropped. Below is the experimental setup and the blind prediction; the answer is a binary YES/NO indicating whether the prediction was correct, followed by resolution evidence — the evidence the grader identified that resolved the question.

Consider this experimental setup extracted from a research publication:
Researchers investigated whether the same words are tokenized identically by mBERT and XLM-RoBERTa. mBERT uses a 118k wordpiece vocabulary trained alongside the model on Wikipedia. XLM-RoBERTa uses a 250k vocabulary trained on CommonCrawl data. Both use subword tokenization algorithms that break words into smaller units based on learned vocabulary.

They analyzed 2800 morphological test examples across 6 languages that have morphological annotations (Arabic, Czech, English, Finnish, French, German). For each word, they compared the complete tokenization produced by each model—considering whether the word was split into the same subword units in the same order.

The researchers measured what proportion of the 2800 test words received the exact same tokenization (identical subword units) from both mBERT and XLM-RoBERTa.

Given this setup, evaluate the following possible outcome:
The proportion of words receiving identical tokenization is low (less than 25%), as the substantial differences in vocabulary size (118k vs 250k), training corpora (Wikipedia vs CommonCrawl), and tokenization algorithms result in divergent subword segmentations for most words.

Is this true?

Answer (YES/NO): YES